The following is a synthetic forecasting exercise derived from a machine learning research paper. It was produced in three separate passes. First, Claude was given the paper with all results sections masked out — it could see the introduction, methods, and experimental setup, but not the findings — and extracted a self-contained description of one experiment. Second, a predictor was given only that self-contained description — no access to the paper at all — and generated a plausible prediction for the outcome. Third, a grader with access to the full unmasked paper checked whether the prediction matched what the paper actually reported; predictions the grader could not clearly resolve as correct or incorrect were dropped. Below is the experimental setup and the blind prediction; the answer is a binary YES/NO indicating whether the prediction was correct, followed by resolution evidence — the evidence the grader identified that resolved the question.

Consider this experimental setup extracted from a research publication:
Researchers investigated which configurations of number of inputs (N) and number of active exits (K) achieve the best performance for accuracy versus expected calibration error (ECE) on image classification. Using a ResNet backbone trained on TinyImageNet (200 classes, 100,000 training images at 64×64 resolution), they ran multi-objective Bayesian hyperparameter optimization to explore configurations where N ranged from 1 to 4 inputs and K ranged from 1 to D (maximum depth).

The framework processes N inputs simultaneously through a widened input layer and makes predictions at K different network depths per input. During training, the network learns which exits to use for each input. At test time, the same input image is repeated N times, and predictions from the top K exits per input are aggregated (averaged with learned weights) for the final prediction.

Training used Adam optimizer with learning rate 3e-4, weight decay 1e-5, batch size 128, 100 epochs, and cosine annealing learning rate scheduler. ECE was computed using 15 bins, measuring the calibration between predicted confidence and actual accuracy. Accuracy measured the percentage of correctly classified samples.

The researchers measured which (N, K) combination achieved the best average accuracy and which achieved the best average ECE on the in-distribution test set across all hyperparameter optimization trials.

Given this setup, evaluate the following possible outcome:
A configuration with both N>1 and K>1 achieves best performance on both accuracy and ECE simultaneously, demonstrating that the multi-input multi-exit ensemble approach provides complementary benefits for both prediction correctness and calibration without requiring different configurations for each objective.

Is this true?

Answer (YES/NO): NO